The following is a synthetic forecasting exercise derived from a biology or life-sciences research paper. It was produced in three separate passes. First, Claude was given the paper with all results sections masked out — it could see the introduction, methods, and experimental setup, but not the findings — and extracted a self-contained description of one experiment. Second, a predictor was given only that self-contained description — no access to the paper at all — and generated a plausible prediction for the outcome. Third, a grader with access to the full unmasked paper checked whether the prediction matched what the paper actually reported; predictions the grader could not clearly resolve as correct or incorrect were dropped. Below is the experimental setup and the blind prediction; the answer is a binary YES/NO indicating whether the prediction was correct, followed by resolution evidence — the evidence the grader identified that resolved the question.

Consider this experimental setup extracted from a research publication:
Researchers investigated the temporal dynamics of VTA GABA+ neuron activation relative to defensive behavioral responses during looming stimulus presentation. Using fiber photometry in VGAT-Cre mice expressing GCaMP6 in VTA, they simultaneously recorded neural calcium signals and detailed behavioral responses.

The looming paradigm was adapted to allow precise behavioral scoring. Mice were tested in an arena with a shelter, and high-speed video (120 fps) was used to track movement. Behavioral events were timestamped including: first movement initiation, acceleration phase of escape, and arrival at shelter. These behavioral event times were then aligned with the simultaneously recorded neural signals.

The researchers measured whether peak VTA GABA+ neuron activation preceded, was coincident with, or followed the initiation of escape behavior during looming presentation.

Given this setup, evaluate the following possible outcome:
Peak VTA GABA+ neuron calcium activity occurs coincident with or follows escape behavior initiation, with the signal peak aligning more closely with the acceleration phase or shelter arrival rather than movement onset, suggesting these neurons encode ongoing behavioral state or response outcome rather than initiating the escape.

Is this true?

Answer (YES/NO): NO